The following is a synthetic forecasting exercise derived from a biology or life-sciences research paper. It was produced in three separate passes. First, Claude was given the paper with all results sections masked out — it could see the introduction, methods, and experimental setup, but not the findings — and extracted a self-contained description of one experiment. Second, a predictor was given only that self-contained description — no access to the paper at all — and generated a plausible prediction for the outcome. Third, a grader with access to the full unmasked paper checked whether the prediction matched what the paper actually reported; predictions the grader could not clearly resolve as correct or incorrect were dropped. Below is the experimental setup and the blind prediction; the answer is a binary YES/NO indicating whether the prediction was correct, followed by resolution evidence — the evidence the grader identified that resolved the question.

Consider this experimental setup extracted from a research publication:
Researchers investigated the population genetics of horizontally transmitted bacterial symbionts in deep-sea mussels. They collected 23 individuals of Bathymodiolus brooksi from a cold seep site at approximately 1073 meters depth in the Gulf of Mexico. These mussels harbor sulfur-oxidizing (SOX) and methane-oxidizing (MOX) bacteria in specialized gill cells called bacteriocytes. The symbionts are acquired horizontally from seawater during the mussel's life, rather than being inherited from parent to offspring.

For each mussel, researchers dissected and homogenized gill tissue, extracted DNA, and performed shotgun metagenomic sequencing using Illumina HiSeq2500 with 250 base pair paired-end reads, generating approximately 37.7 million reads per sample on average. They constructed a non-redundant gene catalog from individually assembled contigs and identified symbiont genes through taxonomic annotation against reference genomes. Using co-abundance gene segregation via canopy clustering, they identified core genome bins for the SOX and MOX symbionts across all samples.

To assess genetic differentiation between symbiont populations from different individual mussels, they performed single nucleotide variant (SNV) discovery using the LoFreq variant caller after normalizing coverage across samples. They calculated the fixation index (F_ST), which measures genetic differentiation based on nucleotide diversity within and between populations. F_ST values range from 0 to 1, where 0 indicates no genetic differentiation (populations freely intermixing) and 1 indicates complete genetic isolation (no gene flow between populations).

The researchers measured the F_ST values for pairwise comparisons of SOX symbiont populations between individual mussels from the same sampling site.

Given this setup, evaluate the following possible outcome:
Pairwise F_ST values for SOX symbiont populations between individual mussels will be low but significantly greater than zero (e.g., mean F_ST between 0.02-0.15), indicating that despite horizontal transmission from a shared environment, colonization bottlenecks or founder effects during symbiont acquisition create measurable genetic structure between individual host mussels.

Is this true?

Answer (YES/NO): NO